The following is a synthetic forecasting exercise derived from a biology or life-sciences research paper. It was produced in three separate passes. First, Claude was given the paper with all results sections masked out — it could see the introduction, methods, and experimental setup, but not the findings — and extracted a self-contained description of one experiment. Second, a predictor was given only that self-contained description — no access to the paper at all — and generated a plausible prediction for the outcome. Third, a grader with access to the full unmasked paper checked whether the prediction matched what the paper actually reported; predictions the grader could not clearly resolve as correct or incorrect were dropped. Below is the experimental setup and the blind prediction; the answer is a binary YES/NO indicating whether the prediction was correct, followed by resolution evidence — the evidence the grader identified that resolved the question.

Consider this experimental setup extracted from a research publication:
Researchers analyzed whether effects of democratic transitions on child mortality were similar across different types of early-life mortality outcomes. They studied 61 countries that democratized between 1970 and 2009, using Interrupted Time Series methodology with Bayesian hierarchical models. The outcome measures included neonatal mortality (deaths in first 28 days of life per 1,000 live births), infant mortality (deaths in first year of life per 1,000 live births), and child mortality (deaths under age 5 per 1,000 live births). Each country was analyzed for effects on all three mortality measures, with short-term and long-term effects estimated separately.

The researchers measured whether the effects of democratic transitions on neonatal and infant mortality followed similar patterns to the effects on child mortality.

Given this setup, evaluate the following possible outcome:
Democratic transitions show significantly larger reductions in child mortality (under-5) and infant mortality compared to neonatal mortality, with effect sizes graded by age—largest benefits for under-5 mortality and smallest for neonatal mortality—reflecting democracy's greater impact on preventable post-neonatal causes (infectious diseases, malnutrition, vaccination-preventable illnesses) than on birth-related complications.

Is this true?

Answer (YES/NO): NO